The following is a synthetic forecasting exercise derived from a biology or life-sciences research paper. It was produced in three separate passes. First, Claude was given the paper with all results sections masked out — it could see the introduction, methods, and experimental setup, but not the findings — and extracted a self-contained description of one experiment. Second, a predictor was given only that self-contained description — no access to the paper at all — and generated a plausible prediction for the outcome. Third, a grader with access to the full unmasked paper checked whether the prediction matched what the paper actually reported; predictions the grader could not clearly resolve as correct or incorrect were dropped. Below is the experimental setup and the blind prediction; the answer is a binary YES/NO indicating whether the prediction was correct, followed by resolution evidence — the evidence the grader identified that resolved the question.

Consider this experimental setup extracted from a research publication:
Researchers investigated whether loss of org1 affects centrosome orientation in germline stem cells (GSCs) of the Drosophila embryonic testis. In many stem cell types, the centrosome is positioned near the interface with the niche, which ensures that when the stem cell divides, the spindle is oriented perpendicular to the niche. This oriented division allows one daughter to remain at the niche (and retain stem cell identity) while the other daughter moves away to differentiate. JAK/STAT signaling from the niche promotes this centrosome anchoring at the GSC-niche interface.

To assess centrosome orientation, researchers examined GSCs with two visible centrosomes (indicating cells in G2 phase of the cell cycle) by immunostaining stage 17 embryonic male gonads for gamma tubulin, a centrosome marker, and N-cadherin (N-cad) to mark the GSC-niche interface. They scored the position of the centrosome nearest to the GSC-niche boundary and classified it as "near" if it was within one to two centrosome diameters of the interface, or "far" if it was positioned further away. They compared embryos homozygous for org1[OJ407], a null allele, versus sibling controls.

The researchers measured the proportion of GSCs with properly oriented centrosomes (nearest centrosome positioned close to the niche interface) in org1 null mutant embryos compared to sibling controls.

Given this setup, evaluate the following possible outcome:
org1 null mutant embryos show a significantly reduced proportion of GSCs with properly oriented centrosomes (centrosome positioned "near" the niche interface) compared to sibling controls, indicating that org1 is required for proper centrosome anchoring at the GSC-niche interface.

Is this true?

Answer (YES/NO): YES